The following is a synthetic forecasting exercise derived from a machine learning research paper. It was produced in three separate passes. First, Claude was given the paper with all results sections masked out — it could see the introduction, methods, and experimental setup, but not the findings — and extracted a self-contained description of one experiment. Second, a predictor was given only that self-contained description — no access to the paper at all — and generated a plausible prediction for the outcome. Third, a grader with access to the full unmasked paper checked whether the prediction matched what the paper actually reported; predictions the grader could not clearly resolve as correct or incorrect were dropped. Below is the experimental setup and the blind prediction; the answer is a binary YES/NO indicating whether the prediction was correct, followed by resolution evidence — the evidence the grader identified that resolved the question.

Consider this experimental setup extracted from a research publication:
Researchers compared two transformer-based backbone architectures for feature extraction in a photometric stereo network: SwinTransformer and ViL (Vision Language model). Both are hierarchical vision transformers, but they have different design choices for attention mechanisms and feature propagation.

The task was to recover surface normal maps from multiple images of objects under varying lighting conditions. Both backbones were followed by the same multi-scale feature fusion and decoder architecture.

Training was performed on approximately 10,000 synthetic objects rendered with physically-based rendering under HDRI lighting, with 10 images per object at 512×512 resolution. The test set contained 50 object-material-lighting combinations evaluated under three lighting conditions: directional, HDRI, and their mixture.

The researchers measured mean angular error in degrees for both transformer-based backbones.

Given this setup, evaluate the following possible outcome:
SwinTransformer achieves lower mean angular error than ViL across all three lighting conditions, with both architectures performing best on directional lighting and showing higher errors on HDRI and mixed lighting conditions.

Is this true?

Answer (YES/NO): NO